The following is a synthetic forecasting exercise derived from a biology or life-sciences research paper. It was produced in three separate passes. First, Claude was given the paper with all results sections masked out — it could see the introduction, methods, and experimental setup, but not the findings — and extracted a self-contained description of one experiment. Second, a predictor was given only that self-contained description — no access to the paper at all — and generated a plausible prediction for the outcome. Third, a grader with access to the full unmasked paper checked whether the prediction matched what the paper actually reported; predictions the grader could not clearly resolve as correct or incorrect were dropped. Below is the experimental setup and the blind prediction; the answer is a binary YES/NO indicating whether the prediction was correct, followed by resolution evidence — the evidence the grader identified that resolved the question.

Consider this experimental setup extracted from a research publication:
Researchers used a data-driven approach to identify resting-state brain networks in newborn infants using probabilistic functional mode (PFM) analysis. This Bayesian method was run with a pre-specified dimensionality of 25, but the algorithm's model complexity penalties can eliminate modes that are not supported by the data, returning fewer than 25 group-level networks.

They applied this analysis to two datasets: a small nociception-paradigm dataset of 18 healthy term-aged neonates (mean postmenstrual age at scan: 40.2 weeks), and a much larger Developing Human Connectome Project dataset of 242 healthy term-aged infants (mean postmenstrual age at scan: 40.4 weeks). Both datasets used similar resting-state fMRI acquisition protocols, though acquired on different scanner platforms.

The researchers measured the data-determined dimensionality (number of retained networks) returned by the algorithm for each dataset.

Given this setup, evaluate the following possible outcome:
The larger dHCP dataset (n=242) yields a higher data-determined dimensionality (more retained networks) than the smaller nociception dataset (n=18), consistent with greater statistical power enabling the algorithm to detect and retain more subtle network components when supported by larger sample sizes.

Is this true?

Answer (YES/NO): YES